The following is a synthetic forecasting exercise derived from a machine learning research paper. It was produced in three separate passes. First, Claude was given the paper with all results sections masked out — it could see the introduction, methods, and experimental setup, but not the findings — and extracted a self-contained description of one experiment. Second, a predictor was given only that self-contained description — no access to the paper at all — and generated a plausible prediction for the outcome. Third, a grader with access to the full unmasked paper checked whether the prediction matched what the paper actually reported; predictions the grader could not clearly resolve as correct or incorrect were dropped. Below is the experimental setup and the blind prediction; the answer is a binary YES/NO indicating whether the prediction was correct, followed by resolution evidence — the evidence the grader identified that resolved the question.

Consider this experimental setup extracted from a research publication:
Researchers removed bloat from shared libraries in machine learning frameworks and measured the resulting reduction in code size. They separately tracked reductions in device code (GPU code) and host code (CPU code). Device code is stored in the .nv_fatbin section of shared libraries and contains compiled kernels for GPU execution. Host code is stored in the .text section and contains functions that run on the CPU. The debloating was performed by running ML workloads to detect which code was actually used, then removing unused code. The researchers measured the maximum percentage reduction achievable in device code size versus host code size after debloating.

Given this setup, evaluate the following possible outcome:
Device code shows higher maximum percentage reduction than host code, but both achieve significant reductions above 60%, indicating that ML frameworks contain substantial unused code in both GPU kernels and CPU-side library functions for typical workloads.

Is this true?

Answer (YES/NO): NO